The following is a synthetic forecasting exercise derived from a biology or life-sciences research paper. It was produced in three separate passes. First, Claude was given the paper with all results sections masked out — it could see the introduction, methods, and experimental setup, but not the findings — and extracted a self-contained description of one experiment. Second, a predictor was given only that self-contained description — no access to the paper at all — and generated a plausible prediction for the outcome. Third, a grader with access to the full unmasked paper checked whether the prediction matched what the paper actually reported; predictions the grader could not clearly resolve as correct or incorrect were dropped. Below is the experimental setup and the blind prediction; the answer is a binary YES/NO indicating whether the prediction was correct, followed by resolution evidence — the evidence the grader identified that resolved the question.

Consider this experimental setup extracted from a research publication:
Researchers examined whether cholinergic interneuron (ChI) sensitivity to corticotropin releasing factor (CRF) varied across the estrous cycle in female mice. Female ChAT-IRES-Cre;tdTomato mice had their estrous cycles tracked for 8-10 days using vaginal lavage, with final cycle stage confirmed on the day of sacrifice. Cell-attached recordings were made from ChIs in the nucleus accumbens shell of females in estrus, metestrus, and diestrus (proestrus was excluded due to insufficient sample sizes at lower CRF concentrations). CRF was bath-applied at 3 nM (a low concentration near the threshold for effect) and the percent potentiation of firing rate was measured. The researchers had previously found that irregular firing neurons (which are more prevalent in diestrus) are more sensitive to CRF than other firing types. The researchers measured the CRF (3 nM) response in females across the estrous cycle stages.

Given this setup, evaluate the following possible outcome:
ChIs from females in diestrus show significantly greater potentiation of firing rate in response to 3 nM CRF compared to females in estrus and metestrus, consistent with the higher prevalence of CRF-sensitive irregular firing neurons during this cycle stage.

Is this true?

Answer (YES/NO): NO